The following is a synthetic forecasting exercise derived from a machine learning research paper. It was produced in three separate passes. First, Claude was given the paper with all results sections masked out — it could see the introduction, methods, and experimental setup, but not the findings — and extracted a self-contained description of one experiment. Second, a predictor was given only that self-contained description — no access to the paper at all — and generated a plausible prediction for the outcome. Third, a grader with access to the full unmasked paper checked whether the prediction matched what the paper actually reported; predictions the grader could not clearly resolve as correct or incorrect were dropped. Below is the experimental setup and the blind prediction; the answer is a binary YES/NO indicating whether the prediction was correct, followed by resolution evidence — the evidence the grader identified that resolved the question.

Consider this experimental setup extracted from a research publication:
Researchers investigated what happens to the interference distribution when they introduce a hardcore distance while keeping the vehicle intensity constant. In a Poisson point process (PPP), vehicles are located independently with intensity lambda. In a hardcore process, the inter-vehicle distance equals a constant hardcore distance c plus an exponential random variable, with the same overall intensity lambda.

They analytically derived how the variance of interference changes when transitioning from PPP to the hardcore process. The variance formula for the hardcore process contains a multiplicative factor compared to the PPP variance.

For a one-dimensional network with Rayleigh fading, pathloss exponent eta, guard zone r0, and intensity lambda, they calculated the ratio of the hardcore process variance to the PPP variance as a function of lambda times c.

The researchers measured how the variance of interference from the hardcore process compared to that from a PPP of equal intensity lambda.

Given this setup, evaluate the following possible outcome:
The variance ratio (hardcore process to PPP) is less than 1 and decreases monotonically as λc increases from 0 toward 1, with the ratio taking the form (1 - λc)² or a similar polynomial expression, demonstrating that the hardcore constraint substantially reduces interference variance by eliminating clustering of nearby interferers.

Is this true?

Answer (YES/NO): NO